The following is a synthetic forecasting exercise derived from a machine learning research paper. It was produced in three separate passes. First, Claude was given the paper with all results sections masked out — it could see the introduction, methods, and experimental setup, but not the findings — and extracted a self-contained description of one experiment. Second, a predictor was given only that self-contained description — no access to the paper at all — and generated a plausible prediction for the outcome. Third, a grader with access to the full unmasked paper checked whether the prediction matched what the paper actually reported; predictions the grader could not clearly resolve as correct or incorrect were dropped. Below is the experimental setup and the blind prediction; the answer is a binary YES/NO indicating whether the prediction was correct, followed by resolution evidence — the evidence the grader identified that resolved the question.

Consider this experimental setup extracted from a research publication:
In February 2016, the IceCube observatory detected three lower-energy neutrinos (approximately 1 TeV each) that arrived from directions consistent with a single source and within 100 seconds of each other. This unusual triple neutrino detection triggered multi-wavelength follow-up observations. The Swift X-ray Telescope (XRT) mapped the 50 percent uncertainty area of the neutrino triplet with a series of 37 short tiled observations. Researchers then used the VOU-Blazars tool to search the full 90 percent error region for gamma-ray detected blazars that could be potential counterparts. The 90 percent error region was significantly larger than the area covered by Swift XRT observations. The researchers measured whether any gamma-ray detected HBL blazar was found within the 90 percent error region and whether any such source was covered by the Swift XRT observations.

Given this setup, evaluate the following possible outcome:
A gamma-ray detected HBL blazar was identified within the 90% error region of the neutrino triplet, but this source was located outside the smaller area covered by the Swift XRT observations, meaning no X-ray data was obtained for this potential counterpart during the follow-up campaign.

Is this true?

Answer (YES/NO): YES